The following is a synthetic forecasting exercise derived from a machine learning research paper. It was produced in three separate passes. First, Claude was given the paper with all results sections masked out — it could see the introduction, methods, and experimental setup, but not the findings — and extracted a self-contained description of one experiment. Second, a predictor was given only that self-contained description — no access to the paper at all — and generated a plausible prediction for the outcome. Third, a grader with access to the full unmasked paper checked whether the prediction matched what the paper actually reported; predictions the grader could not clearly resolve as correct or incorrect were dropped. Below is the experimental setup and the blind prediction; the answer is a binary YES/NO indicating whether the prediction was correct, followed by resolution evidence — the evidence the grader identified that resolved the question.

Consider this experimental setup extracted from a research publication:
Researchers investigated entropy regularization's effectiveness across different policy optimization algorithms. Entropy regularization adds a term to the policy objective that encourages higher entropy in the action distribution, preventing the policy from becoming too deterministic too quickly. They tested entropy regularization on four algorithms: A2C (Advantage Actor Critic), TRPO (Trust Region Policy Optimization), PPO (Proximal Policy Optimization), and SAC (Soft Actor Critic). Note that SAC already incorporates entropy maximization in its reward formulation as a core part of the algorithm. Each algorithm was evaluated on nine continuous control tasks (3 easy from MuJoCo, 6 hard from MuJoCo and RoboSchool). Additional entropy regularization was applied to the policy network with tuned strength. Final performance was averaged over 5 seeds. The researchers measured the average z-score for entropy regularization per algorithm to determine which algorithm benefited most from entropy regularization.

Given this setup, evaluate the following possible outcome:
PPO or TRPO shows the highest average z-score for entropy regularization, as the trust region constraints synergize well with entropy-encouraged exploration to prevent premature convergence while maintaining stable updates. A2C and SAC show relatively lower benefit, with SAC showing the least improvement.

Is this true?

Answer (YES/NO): NO